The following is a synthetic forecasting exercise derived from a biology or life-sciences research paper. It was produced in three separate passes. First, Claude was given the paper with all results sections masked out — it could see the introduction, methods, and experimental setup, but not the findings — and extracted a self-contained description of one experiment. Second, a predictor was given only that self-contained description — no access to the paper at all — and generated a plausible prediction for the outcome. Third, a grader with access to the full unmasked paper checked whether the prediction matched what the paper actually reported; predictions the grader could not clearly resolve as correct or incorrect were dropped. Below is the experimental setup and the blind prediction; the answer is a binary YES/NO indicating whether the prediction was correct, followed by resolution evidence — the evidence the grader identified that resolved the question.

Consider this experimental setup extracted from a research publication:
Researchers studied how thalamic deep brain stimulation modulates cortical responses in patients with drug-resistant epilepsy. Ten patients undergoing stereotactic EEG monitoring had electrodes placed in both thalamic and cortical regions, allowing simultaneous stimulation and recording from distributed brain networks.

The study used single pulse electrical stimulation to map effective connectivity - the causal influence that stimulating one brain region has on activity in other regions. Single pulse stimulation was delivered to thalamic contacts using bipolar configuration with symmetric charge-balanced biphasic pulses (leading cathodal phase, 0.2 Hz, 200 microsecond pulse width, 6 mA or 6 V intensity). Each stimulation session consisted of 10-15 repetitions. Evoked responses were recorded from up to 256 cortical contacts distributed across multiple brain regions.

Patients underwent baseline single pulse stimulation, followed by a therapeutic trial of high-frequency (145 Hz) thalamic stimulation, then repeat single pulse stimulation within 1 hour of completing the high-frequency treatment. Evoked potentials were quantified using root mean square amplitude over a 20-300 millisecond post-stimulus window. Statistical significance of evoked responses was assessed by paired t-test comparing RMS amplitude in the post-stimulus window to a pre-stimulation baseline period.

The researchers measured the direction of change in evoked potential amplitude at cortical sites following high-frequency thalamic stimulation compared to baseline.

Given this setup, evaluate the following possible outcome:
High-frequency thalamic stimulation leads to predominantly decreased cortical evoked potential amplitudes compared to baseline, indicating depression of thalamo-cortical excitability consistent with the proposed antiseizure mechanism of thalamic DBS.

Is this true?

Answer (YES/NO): YES